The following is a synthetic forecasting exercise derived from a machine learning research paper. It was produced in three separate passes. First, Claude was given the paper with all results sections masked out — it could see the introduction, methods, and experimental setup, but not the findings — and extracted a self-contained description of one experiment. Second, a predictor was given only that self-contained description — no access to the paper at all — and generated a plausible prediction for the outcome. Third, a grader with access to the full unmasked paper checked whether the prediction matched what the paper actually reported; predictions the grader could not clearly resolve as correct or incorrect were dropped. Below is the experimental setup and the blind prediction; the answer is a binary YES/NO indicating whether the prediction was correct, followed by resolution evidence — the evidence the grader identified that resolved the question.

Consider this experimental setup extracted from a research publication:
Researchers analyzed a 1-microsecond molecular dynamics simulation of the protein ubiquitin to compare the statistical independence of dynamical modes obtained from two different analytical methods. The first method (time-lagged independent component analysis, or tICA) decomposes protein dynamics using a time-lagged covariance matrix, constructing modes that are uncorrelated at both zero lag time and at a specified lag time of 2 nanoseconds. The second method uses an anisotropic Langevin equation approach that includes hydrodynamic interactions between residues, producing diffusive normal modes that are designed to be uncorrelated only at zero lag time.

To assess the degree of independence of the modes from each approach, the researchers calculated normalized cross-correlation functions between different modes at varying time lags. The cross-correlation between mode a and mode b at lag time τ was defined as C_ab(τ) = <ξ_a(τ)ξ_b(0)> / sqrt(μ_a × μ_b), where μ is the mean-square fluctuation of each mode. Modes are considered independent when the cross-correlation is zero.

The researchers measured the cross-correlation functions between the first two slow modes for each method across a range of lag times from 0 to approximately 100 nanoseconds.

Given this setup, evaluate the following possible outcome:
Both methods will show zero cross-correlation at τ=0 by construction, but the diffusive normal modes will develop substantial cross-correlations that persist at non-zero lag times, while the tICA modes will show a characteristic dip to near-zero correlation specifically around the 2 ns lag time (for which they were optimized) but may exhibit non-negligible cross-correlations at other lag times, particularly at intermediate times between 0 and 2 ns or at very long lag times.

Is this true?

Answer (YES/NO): NO